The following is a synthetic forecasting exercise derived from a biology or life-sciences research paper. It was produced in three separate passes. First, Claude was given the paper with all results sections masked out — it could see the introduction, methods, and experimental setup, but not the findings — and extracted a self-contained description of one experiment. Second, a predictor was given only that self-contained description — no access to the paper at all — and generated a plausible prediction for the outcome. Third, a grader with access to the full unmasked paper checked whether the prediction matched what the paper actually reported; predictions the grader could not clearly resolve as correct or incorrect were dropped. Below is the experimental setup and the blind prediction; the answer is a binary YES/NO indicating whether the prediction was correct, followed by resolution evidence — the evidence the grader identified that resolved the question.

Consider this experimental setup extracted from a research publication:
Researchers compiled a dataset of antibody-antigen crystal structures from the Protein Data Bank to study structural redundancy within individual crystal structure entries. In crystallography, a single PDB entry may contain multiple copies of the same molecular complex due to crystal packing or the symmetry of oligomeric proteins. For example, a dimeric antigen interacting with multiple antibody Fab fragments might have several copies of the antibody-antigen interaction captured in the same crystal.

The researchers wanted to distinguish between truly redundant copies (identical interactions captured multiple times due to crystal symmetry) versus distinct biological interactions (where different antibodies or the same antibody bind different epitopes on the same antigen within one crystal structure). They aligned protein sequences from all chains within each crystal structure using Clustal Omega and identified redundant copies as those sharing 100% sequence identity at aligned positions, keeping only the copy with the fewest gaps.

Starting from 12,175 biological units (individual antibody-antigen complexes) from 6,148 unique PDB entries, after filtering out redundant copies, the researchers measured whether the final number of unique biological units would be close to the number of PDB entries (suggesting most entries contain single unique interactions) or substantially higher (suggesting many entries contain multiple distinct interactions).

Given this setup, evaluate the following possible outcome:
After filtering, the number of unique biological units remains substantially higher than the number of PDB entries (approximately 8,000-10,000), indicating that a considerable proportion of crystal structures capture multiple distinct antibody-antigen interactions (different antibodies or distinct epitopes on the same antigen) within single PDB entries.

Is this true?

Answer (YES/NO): NO